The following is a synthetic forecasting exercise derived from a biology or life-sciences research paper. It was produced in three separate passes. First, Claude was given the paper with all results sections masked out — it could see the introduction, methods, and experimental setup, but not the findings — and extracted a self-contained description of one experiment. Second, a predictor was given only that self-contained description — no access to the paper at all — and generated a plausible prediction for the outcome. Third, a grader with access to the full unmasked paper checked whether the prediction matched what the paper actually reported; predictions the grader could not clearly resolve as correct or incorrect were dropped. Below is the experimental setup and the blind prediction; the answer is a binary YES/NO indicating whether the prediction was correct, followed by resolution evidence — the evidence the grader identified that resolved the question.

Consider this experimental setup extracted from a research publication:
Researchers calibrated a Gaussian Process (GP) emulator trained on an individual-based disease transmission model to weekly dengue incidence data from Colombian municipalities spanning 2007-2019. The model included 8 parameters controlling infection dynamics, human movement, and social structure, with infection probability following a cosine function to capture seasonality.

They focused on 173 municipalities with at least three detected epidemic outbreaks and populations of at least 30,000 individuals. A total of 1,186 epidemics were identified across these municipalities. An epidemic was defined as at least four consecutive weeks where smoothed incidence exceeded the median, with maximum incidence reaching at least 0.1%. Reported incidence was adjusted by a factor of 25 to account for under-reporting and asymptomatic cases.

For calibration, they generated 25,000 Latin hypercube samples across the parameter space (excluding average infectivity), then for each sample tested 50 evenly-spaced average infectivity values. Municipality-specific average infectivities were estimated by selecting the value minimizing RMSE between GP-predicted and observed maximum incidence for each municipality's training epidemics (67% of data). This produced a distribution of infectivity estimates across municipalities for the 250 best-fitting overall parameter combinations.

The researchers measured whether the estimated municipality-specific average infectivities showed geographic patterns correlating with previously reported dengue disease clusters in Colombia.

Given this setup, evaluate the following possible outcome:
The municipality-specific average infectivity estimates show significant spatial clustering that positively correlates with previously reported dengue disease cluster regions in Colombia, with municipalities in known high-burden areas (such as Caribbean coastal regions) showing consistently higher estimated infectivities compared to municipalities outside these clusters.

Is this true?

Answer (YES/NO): NO